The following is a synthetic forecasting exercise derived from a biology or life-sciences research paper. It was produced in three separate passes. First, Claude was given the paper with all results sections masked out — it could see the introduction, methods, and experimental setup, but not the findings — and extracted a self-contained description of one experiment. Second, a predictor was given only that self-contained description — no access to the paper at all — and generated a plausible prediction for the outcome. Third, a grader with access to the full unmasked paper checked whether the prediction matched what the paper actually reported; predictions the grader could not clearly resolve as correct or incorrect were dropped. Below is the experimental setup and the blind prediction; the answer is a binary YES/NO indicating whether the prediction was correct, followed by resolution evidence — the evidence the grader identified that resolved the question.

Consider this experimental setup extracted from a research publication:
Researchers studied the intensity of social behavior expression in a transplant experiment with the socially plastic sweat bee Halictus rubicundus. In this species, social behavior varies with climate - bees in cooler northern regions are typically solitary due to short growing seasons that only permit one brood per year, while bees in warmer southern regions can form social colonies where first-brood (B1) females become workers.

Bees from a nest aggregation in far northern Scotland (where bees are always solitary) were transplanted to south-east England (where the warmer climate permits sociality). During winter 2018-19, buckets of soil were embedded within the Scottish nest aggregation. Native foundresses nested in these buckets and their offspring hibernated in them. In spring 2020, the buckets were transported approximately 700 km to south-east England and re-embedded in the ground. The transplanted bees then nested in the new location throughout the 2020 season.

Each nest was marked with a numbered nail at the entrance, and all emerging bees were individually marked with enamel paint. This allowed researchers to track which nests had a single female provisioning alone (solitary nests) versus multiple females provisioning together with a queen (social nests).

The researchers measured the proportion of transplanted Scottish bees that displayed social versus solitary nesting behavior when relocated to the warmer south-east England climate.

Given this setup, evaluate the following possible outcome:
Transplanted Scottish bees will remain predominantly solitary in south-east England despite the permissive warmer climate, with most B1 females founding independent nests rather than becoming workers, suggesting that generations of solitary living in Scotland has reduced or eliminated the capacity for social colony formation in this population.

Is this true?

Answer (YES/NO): NO